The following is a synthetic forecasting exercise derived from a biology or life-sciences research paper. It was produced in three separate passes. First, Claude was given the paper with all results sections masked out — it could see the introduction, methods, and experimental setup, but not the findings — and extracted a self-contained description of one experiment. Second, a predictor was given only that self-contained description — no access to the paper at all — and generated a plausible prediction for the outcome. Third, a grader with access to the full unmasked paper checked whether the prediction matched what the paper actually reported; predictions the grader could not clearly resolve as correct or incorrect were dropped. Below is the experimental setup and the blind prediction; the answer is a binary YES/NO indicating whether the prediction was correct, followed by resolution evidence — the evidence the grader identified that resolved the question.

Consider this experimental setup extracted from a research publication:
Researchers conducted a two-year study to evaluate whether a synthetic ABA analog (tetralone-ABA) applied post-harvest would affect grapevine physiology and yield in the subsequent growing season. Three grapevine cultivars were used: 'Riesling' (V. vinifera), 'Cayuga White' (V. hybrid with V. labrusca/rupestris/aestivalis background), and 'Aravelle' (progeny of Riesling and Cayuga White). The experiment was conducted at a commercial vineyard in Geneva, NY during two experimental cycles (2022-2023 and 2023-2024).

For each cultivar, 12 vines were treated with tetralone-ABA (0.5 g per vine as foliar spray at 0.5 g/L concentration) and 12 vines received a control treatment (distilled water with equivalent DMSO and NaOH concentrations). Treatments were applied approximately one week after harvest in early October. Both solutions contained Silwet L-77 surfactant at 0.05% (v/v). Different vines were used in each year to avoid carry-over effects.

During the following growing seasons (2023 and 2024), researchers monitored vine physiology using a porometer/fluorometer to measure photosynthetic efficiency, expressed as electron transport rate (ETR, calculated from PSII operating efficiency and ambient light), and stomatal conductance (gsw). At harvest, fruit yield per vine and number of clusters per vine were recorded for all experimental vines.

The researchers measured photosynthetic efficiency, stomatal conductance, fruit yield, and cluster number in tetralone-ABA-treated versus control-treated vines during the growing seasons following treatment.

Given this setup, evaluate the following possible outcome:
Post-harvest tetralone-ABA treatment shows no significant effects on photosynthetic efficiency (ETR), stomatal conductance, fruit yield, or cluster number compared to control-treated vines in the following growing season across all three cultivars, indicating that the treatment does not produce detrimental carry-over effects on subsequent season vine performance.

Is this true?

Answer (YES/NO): NO